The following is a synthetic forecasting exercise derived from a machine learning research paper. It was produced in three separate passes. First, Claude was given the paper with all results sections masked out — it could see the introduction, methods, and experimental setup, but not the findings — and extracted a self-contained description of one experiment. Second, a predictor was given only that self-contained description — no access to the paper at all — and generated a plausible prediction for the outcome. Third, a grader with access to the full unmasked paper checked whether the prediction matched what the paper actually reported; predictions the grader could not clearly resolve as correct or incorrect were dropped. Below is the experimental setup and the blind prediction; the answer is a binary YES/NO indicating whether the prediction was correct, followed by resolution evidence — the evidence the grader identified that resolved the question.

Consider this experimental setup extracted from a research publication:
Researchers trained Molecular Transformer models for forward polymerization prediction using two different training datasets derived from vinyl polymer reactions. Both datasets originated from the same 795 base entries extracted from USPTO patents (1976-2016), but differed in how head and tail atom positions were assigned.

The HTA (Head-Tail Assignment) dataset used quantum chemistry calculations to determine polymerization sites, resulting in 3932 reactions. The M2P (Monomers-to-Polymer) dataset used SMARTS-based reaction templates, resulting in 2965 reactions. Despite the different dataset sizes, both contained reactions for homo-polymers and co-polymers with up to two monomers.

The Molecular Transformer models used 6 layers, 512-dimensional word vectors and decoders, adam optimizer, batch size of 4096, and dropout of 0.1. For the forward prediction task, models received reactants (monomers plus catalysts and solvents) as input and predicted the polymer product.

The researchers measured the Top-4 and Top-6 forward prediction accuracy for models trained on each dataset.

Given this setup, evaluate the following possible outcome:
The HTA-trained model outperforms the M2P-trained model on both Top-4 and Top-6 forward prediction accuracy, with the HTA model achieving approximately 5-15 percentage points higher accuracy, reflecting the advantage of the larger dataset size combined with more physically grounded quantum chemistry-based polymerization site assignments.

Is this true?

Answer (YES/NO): NO